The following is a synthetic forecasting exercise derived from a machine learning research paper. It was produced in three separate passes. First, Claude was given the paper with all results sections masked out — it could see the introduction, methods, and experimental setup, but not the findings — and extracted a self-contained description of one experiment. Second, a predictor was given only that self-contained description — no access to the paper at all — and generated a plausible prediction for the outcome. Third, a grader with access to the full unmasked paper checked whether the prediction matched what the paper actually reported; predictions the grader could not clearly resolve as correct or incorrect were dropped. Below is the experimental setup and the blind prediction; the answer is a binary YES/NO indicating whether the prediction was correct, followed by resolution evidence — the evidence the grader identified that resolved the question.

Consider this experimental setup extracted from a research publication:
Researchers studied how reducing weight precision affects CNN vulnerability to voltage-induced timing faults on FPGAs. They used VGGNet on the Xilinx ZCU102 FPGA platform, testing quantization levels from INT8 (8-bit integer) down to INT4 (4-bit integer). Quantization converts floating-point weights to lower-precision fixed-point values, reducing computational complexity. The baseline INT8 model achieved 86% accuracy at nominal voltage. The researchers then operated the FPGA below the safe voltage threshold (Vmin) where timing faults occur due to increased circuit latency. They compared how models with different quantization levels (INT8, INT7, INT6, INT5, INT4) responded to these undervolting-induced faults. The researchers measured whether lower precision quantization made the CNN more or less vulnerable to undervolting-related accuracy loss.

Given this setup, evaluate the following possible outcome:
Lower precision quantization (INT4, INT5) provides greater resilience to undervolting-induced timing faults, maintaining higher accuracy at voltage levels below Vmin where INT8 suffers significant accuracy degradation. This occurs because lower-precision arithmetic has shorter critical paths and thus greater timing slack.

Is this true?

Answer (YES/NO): NO